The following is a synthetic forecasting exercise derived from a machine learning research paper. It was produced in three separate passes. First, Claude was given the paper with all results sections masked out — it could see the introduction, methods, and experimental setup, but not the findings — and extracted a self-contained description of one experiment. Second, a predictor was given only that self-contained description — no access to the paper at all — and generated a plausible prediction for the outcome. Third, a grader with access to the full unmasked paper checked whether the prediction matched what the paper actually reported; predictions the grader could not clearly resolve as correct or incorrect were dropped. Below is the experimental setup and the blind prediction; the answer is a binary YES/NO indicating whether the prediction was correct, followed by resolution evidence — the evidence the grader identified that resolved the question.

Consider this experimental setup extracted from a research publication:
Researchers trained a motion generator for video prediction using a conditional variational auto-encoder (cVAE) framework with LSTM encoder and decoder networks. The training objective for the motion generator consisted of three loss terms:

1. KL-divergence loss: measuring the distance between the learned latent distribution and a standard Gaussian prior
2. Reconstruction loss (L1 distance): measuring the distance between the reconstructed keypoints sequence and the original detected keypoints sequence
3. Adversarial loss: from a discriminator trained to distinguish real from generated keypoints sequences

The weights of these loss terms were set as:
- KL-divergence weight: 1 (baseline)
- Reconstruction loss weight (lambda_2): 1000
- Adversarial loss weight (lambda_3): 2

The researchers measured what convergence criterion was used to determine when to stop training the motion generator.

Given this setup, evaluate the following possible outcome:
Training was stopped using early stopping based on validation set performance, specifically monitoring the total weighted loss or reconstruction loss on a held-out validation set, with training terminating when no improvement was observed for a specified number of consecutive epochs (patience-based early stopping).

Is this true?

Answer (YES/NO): NO